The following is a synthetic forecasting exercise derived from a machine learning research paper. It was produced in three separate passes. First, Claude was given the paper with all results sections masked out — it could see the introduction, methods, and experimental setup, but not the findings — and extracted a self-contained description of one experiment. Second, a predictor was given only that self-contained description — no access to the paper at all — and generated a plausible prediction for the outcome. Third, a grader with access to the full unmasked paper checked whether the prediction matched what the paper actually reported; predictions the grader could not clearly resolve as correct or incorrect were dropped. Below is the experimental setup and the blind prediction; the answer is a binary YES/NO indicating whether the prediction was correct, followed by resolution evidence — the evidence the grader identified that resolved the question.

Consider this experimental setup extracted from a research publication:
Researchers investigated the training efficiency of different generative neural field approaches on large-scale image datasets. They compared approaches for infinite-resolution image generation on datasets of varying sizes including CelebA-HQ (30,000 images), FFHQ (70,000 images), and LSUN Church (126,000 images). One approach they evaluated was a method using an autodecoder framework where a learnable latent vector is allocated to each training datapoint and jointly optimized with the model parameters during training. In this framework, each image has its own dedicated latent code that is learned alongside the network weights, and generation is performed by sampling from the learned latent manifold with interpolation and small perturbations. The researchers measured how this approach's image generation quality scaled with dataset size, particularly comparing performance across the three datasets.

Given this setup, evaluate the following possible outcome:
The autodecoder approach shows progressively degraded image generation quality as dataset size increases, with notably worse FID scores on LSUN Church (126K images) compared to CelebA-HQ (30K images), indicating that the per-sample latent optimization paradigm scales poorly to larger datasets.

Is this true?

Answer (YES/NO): YES